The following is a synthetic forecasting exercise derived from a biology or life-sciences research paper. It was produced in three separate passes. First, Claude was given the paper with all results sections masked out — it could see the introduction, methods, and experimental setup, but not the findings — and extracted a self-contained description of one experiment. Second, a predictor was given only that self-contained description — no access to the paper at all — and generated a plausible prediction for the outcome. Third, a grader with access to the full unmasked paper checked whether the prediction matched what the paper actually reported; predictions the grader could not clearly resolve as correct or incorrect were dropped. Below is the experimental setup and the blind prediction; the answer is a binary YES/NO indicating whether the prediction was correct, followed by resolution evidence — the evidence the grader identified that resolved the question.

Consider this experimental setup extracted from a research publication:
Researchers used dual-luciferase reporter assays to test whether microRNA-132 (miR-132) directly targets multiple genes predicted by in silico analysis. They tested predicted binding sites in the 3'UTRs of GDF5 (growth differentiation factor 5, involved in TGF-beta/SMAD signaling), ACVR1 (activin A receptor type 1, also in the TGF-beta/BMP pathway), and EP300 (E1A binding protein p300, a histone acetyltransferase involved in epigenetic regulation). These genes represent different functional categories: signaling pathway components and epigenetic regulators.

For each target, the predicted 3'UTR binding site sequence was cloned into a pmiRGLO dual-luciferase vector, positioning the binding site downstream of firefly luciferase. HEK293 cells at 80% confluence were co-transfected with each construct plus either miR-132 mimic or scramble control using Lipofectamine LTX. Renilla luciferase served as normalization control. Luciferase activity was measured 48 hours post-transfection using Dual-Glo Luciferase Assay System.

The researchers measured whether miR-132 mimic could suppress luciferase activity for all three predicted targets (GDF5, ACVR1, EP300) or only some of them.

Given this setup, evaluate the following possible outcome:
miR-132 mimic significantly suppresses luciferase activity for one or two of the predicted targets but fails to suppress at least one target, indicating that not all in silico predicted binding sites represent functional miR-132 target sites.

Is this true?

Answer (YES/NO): NO